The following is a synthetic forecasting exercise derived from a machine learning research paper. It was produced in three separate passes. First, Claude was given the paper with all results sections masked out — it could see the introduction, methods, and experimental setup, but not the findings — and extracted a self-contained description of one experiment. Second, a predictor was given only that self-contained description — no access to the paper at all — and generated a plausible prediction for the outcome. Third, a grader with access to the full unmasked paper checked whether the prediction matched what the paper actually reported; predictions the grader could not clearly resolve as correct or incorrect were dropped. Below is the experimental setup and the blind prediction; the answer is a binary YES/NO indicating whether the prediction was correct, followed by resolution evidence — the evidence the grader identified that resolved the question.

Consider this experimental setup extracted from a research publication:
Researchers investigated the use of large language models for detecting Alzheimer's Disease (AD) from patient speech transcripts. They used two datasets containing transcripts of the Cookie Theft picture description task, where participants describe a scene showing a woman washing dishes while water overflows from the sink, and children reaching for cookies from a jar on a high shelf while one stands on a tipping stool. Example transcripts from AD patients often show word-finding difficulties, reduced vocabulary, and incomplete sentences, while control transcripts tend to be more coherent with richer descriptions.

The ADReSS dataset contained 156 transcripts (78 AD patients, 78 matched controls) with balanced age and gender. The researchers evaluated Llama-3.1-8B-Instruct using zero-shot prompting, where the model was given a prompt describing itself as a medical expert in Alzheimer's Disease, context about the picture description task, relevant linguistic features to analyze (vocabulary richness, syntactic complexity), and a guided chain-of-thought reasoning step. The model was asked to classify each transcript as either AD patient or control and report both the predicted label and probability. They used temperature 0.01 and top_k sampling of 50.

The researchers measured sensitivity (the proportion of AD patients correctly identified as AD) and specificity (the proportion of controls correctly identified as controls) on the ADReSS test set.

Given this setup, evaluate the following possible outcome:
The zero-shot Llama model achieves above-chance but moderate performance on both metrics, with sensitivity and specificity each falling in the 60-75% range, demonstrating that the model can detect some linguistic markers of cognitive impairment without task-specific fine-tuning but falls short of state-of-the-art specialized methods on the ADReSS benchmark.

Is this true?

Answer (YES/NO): NO